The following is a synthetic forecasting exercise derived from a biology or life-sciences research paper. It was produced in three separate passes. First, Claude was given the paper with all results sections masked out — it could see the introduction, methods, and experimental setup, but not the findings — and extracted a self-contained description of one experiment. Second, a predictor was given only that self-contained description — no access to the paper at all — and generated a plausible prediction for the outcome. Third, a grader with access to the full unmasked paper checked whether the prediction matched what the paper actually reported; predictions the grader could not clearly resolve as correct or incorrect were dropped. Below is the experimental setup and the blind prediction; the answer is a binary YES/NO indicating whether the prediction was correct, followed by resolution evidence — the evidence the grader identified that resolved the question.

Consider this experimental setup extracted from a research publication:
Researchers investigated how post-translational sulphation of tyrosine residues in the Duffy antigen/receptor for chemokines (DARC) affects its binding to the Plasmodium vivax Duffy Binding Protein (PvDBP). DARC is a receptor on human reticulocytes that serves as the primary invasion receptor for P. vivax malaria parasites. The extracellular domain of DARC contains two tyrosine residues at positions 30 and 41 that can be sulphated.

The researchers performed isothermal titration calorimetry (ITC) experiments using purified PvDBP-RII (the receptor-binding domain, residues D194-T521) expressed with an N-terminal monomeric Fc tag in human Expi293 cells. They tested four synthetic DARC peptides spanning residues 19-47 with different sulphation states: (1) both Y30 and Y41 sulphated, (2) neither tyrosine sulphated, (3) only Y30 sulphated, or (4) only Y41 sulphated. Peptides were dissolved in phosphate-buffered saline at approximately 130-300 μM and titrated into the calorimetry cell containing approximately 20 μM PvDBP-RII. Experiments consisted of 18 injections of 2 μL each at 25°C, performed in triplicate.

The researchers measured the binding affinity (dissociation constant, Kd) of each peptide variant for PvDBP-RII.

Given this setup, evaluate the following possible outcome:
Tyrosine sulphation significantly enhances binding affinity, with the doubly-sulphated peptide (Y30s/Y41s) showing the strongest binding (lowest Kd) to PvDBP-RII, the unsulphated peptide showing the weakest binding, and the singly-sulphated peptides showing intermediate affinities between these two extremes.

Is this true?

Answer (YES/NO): YES